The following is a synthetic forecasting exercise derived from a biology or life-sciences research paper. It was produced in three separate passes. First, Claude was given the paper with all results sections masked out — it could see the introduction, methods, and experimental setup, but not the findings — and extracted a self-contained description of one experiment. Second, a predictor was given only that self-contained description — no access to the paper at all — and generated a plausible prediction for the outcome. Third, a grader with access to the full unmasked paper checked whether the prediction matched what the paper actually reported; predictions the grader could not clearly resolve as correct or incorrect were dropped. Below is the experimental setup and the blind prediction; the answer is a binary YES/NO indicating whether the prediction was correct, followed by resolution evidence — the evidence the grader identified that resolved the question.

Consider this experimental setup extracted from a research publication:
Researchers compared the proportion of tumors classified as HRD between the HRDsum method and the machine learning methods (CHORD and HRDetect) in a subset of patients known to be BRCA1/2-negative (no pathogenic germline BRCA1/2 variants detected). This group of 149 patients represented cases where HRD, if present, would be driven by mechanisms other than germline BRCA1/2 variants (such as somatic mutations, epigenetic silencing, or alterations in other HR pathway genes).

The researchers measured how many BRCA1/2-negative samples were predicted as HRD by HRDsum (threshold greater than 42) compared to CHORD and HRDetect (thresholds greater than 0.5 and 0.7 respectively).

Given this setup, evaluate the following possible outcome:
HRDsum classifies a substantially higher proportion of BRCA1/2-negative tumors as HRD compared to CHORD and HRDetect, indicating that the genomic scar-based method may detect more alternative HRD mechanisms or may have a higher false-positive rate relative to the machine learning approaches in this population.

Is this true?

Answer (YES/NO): YES